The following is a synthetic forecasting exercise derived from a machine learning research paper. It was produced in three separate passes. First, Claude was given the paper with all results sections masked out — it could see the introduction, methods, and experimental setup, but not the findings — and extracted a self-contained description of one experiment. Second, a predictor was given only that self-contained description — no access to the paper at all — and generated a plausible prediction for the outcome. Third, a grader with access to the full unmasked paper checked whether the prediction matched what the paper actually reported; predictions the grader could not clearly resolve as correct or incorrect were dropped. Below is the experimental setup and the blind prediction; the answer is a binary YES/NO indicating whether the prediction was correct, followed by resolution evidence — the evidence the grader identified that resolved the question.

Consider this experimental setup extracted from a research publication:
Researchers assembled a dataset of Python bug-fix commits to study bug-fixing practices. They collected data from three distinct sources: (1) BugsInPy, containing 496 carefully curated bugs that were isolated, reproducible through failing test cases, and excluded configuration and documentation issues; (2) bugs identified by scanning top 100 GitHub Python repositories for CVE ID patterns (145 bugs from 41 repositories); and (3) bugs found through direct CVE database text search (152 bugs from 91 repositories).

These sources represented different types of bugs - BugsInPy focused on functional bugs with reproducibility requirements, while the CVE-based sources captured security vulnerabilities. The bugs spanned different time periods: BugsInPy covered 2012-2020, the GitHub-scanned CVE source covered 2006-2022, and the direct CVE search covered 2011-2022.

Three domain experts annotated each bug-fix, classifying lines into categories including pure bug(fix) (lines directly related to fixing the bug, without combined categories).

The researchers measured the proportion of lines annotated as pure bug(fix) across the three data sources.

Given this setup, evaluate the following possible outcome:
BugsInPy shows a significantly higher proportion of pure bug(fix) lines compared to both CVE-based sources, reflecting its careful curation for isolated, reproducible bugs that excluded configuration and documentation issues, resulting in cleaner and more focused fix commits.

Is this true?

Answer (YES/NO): NO